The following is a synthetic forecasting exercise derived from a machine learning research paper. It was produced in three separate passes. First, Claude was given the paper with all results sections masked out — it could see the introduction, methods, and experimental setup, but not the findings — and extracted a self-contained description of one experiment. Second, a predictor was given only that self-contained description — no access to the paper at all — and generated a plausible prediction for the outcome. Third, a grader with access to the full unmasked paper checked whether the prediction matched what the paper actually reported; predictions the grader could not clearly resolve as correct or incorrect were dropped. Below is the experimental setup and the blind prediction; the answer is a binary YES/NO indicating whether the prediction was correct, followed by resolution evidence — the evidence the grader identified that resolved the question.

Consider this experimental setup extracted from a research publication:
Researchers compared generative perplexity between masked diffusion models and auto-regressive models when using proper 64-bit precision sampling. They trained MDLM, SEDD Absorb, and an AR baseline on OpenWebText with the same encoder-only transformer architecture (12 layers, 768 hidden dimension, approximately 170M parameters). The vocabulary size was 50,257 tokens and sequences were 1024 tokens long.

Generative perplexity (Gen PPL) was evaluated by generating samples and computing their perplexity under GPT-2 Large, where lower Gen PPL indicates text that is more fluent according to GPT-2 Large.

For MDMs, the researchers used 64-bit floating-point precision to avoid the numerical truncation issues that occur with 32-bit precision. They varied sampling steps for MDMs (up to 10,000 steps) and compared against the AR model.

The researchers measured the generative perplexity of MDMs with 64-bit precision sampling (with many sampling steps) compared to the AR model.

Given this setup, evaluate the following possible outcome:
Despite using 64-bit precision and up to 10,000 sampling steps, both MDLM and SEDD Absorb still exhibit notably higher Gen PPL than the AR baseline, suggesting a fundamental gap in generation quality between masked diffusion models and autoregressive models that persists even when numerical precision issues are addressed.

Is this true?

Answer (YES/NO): YES